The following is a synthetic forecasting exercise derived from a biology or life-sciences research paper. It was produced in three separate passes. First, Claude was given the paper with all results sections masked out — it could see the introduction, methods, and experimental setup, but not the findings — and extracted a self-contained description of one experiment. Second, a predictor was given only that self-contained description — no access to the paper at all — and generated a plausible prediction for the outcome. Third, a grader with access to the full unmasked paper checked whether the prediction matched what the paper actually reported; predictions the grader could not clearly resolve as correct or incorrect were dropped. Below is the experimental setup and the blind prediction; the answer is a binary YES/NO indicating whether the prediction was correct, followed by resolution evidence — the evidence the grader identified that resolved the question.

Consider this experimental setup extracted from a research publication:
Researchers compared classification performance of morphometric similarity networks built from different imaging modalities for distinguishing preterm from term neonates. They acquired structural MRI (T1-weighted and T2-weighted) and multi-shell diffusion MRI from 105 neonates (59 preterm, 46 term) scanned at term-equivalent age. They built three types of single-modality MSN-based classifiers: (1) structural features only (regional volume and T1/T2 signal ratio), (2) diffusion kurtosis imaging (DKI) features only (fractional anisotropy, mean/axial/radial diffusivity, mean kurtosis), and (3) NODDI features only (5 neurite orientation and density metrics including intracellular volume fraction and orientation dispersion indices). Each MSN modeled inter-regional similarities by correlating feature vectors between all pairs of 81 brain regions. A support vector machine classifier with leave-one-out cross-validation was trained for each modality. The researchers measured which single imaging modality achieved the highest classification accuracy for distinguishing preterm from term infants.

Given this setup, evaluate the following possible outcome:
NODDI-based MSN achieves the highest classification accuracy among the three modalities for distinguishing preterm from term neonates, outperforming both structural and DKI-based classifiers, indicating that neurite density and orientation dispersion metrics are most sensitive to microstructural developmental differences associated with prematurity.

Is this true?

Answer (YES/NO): NO